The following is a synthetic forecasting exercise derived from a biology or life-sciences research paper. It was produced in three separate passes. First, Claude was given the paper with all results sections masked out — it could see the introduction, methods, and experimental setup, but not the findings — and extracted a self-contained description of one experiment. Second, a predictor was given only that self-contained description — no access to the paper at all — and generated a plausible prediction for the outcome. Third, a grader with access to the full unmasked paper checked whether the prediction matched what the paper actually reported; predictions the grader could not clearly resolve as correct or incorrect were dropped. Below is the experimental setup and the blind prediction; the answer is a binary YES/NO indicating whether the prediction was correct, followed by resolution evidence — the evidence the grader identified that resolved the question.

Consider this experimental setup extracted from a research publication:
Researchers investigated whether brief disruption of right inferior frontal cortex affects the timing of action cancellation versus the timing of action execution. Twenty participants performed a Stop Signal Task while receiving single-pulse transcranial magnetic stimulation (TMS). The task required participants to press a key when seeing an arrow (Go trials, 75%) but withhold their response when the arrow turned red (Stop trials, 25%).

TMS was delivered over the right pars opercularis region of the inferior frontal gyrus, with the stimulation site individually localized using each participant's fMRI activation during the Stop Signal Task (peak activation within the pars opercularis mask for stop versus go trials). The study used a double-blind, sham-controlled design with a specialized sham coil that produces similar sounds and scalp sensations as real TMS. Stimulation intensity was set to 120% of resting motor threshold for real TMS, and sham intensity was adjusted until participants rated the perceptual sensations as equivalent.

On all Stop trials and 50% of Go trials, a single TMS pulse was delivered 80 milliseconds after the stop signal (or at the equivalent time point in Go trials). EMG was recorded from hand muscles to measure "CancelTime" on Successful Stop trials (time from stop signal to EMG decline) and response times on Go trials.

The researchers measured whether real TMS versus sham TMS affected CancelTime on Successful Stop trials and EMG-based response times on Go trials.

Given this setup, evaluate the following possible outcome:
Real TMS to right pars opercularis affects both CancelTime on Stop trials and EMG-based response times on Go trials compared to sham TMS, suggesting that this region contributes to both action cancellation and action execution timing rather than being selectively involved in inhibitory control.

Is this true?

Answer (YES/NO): NO